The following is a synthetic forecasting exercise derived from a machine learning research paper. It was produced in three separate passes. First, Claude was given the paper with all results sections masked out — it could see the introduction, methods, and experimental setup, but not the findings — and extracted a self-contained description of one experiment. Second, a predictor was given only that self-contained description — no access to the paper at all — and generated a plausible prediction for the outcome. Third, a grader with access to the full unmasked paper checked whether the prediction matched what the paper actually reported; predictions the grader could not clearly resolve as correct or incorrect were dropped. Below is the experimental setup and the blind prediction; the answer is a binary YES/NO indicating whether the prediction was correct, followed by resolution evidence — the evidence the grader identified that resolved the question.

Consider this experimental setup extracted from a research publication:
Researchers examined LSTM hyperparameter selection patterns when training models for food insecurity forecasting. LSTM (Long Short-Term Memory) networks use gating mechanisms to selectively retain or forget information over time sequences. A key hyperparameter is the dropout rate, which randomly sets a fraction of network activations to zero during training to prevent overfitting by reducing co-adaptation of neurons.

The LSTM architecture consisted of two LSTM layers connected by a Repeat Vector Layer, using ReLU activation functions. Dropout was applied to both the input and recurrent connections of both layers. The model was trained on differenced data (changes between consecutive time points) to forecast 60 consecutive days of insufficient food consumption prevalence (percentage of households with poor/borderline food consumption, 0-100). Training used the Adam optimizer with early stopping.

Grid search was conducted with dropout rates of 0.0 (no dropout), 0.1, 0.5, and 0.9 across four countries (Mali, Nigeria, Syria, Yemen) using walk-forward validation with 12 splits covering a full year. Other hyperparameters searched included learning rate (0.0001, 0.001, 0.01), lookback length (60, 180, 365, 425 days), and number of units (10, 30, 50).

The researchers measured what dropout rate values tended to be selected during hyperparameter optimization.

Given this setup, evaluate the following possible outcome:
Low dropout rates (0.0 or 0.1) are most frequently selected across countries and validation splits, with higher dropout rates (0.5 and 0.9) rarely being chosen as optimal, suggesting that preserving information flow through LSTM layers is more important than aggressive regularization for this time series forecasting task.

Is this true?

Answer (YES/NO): NO